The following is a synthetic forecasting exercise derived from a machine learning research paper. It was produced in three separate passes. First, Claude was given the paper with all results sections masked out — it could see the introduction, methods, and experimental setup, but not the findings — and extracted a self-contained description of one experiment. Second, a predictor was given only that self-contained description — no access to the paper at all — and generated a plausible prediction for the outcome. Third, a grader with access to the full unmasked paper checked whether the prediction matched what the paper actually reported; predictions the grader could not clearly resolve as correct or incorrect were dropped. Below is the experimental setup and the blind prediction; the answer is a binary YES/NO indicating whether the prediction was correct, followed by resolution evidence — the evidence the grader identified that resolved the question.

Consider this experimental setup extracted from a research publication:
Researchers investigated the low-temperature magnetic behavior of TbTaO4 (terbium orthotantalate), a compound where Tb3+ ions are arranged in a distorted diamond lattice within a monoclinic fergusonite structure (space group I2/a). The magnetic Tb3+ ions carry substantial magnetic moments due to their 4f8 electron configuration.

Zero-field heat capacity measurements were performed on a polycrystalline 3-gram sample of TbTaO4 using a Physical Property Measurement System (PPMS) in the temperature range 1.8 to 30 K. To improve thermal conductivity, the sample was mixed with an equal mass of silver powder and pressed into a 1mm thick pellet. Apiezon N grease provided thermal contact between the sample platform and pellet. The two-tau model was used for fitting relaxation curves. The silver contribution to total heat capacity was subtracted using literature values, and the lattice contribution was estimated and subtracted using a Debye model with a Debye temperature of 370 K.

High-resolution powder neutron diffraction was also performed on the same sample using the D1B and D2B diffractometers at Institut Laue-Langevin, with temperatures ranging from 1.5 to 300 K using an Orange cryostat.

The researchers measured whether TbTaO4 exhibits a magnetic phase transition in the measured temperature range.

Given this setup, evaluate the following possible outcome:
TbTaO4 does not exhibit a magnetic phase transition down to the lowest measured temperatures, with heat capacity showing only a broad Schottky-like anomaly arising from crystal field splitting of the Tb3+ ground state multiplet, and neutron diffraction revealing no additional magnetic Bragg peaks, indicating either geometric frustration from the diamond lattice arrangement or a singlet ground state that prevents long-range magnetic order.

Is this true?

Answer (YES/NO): NO